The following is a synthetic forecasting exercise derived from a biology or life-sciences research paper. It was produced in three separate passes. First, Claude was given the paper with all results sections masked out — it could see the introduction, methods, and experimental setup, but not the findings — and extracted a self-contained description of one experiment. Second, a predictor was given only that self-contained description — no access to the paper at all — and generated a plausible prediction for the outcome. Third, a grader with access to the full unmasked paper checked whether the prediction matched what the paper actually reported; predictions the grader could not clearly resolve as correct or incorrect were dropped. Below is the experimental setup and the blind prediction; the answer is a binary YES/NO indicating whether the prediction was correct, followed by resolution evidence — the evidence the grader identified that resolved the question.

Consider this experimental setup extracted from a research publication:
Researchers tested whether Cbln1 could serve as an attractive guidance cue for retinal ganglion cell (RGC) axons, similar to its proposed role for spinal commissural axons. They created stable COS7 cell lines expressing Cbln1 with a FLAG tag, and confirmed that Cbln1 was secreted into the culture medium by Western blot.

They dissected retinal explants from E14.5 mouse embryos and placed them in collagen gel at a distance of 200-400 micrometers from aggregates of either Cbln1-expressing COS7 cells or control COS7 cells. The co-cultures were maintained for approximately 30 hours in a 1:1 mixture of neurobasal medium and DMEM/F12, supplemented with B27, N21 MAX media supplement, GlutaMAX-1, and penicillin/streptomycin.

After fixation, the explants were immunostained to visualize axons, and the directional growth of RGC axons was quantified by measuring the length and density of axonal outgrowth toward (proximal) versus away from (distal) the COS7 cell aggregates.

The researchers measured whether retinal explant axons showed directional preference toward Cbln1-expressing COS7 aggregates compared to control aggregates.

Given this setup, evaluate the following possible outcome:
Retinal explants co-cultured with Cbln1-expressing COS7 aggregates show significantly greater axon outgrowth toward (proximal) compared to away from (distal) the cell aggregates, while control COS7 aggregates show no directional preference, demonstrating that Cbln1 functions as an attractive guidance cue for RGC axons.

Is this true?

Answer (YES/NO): YES